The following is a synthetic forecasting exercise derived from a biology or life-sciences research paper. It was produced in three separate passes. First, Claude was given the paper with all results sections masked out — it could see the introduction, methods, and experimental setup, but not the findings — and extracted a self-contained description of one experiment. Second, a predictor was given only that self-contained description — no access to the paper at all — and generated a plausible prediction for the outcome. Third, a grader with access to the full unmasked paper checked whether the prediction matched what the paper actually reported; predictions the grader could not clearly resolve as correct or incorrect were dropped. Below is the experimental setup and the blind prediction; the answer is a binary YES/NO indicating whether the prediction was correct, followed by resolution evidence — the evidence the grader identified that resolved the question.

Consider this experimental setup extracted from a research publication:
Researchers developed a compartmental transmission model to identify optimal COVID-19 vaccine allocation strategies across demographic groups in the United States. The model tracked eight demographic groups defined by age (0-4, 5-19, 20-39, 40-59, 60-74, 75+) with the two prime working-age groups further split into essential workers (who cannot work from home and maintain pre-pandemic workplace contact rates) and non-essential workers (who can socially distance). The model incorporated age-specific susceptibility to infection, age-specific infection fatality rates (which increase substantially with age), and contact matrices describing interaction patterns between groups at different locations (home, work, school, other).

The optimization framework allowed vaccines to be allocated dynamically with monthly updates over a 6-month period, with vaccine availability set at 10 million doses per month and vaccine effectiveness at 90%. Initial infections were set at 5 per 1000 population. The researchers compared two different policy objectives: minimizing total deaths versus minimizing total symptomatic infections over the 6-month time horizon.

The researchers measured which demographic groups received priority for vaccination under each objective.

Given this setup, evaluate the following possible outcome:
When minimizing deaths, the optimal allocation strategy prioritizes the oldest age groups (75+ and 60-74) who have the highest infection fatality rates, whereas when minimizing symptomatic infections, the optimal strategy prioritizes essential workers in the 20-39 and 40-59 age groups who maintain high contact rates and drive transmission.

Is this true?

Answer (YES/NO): NO